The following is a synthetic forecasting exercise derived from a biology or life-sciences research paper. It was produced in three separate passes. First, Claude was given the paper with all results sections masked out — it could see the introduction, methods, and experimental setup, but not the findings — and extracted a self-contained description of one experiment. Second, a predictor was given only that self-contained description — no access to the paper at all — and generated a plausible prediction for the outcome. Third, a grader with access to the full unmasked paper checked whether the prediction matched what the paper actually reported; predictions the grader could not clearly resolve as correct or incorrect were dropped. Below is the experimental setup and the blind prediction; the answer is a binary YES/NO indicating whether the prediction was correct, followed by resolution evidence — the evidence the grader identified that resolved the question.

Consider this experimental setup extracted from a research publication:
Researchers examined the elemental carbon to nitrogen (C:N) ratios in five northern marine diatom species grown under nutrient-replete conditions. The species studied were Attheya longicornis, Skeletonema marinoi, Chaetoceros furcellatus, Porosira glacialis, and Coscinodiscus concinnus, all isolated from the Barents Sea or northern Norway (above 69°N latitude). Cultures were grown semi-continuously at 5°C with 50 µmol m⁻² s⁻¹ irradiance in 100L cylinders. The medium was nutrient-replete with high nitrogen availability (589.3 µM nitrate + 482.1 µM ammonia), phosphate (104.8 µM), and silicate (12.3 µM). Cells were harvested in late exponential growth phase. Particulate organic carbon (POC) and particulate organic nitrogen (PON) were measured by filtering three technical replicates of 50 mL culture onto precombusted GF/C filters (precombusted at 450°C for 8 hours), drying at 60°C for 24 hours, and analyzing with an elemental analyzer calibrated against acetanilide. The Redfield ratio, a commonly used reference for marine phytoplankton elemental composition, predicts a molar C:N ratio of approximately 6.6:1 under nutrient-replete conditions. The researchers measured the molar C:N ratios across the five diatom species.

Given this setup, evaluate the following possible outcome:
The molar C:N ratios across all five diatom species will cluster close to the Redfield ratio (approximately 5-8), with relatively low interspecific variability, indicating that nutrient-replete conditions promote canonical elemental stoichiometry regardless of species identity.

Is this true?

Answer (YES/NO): NO